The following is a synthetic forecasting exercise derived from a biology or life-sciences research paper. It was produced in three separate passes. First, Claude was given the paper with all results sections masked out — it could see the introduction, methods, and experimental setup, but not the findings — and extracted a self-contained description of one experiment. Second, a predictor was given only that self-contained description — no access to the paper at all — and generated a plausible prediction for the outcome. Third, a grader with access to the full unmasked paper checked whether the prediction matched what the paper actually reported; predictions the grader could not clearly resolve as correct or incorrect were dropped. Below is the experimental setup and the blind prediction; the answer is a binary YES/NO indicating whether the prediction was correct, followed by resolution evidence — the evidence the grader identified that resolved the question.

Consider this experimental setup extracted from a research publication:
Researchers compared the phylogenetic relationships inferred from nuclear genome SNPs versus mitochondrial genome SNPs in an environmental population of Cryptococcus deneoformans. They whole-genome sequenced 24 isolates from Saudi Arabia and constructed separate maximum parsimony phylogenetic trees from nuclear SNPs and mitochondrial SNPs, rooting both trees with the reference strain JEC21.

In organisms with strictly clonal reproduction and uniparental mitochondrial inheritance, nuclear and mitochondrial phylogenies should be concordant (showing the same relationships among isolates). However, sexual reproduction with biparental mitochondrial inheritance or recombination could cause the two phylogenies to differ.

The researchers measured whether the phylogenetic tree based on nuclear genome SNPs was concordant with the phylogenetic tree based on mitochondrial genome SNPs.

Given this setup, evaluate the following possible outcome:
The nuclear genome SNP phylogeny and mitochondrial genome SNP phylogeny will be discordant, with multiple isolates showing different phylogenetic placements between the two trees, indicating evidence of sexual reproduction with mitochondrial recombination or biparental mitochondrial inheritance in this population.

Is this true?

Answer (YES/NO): NO